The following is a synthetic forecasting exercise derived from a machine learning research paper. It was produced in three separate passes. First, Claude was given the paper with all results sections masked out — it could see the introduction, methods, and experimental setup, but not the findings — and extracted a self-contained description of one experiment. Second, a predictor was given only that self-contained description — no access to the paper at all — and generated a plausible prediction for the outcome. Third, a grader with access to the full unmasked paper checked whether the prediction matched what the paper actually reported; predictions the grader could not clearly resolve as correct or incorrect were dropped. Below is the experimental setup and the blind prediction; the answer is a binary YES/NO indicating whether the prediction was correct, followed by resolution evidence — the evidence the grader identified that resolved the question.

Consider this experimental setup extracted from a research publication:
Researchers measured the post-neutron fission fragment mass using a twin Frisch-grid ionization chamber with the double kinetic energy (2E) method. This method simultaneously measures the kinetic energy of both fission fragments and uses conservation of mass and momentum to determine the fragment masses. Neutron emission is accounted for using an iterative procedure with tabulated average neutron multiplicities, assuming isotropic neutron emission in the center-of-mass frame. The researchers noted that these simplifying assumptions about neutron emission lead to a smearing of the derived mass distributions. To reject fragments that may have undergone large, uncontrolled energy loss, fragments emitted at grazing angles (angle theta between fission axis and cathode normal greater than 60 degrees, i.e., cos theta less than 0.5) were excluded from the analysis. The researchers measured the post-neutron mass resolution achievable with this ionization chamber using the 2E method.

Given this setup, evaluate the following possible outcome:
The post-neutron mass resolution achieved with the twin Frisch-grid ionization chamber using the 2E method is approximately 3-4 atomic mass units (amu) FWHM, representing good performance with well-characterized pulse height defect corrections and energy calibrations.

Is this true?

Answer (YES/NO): NO